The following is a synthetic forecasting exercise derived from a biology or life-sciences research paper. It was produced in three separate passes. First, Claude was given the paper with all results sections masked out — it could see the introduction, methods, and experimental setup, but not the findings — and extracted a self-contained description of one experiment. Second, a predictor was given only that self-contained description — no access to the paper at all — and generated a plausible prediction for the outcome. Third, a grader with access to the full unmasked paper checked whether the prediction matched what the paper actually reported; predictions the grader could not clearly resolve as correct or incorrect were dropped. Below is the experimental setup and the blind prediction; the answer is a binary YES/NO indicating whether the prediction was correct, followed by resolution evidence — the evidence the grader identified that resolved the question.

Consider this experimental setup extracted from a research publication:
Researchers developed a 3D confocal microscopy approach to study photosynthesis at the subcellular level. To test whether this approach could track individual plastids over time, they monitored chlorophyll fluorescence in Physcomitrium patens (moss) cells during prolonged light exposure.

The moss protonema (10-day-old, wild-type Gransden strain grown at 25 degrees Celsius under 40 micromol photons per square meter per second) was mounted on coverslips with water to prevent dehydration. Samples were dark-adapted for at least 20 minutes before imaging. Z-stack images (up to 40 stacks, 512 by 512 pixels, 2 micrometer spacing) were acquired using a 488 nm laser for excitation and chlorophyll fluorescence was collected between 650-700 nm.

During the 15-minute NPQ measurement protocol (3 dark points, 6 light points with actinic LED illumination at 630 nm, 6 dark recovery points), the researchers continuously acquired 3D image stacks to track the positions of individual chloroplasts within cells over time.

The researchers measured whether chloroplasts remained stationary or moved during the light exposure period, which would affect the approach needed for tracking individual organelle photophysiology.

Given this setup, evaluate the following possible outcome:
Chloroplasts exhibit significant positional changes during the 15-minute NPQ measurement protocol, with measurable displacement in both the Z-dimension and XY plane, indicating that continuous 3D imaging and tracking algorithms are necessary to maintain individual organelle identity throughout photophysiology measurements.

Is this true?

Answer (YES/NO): YES